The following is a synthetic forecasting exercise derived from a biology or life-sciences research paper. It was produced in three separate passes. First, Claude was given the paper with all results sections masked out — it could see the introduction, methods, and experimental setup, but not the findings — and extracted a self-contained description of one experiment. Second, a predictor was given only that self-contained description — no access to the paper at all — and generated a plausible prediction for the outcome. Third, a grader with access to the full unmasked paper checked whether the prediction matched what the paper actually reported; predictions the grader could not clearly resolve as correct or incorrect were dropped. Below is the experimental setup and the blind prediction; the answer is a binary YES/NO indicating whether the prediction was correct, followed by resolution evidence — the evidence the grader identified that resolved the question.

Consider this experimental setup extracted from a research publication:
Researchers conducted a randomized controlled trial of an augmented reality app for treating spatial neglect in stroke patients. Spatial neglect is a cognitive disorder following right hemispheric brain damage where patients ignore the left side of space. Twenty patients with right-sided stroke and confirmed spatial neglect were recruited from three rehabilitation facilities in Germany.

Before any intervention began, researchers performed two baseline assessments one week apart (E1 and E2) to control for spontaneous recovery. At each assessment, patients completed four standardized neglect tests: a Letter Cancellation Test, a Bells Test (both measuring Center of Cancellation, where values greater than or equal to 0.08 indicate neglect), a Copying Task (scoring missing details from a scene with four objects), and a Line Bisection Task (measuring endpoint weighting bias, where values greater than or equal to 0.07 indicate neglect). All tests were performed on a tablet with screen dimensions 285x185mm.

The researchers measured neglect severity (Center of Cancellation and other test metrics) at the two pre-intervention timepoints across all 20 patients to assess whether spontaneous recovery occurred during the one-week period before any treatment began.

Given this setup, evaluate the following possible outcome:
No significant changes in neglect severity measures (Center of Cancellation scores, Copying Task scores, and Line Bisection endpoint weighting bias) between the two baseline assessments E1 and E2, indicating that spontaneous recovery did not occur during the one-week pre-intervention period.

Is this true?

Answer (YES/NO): YES